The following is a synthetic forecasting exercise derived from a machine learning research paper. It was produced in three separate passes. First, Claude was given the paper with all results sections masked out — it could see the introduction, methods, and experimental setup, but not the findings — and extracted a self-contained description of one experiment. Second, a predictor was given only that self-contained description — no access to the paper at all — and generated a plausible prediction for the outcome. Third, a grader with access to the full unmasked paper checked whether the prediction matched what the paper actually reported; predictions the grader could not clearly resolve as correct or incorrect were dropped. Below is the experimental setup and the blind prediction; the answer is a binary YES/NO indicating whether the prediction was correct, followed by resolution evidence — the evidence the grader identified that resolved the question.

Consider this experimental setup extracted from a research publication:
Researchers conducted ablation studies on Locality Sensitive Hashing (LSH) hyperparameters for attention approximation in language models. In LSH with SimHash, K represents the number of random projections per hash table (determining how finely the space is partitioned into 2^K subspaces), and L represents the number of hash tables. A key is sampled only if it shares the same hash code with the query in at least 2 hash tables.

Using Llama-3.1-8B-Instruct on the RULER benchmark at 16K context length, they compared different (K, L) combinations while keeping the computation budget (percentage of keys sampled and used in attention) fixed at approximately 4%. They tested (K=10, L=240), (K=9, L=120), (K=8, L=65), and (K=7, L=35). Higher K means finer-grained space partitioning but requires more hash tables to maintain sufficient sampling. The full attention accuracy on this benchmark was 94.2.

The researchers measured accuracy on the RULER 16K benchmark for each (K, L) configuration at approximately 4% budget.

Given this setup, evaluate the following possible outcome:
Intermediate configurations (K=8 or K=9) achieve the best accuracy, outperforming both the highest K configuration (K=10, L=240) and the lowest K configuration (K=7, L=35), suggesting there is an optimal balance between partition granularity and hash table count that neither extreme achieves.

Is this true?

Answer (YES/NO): NO